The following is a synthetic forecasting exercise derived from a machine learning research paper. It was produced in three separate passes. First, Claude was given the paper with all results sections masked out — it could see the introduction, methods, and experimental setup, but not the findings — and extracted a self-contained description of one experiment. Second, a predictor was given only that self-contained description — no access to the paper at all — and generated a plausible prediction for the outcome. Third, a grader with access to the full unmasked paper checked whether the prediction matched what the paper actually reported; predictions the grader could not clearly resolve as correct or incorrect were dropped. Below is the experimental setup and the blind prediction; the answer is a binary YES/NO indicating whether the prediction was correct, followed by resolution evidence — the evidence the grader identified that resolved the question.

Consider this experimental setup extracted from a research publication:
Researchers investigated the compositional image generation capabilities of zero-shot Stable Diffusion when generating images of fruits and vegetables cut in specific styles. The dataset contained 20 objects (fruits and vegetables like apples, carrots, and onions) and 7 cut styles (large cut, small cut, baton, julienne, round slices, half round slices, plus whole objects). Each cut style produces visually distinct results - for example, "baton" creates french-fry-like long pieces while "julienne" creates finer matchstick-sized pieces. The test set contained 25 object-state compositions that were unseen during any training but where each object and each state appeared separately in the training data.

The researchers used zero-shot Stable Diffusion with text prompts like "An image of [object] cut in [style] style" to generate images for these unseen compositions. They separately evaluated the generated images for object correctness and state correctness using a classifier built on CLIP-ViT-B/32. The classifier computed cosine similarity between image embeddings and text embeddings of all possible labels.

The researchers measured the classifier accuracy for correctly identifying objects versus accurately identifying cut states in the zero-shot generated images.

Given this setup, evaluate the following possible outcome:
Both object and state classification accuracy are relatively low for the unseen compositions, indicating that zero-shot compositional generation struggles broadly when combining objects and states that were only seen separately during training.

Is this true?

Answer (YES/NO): NO